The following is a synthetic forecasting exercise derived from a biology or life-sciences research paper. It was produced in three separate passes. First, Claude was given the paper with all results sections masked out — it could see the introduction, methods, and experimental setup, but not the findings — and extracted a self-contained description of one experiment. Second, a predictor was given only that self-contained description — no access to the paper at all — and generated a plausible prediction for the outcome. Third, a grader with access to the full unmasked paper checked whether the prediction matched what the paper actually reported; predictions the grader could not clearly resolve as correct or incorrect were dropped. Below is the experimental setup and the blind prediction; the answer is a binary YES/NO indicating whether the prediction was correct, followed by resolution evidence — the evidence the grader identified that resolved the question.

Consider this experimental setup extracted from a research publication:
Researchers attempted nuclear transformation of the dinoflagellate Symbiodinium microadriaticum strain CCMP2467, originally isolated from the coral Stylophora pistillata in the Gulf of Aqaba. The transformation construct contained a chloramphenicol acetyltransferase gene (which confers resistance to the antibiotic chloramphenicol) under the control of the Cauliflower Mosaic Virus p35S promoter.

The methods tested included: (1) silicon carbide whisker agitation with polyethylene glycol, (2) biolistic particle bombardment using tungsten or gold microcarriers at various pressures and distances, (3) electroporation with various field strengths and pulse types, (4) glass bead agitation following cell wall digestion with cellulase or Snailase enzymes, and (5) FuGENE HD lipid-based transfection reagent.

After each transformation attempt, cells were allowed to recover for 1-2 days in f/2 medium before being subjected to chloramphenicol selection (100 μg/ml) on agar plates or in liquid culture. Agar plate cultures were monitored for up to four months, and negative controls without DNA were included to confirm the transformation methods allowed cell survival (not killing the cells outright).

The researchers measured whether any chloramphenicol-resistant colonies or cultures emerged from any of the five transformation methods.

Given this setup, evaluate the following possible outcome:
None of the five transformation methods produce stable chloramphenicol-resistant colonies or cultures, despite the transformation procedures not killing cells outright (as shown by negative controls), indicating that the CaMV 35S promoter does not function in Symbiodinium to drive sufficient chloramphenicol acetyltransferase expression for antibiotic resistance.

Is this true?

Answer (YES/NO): NO